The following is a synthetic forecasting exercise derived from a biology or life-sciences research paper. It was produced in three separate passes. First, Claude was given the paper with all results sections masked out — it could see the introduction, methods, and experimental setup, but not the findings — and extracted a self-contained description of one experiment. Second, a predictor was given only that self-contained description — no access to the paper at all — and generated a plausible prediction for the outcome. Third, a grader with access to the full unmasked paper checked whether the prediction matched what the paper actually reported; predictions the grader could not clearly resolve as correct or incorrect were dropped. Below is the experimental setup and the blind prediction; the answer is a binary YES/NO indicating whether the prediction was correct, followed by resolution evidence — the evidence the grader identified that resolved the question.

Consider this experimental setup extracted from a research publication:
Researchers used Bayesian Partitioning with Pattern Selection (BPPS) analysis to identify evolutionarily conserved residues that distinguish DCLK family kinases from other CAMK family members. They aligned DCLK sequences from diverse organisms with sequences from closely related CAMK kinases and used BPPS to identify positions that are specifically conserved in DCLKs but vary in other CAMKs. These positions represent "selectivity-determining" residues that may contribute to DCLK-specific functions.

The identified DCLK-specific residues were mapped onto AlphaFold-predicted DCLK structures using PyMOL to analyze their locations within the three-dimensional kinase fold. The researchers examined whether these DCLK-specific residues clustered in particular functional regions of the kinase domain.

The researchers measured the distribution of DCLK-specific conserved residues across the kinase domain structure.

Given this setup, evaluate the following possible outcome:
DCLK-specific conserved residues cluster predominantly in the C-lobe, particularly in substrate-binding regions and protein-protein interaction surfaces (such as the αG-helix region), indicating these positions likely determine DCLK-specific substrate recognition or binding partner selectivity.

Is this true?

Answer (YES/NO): NO